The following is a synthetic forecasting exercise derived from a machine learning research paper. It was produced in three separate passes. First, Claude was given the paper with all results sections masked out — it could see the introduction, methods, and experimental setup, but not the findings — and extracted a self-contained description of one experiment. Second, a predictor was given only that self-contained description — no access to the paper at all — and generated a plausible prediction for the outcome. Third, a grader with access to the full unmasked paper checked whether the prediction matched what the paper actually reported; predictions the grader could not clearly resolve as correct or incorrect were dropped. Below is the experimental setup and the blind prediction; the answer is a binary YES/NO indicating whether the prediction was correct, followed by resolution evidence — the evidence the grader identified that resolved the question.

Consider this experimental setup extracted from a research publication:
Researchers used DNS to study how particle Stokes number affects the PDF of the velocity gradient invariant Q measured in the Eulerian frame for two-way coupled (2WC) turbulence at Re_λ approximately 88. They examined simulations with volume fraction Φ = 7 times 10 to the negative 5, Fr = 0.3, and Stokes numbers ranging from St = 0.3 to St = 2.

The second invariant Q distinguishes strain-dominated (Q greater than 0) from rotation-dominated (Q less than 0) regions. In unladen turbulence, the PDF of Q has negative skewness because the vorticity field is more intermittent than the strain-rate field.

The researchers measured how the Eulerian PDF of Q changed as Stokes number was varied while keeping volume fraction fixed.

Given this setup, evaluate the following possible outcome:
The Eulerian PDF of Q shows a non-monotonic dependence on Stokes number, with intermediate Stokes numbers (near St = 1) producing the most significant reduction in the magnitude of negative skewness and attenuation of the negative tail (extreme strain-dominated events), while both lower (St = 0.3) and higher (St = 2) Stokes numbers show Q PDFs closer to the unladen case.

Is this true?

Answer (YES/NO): NO